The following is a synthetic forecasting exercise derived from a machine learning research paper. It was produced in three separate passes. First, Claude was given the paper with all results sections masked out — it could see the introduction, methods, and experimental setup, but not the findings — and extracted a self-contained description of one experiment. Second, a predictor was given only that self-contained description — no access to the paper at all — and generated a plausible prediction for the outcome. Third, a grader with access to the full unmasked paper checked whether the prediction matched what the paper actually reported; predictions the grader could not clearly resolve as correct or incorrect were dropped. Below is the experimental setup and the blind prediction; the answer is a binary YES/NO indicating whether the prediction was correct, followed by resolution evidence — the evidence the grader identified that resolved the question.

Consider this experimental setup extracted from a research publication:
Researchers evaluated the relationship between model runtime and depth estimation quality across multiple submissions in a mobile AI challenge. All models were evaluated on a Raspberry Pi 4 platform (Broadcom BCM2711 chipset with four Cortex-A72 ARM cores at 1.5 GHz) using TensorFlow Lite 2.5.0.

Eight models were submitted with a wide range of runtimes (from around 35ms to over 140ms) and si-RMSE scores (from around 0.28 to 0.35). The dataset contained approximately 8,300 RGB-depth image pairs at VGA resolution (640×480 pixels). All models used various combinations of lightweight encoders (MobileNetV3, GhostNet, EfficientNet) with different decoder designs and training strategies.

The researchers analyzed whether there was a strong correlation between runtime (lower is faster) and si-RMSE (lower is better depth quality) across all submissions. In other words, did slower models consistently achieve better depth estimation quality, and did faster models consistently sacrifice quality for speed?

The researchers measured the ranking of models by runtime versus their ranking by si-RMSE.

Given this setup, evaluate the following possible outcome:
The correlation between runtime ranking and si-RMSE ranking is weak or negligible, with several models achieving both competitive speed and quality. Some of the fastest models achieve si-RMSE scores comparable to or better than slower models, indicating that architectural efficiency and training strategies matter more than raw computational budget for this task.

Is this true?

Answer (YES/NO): YES